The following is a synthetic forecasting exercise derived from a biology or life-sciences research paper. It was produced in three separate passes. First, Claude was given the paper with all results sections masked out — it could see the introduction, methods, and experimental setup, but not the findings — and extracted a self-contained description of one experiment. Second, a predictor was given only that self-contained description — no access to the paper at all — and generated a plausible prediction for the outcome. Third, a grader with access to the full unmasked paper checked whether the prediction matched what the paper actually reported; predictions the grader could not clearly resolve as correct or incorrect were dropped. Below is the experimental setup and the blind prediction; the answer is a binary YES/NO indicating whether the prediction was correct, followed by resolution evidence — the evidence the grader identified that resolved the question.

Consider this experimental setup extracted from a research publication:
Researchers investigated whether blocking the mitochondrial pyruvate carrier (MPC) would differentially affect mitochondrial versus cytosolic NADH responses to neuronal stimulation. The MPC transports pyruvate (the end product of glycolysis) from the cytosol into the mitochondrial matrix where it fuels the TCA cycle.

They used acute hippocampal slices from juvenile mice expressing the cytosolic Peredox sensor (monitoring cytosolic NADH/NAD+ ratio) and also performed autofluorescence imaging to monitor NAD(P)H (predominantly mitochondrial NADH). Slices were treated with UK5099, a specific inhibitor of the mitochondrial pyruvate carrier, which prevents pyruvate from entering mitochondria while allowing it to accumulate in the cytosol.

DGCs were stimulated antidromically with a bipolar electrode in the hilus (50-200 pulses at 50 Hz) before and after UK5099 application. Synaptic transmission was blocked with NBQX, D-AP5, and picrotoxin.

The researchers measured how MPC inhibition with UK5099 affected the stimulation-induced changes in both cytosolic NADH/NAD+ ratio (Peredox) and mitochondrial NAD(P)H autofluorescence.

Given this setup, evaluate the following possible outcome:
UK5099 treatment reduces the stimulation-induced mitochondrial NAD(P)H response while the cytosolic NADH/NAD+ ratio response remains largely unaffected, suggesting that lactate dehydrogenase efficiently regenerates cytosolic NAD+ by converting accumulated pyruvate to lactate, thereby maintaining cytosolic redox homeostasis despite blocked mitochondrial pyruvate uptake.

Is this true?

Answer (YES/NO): NO